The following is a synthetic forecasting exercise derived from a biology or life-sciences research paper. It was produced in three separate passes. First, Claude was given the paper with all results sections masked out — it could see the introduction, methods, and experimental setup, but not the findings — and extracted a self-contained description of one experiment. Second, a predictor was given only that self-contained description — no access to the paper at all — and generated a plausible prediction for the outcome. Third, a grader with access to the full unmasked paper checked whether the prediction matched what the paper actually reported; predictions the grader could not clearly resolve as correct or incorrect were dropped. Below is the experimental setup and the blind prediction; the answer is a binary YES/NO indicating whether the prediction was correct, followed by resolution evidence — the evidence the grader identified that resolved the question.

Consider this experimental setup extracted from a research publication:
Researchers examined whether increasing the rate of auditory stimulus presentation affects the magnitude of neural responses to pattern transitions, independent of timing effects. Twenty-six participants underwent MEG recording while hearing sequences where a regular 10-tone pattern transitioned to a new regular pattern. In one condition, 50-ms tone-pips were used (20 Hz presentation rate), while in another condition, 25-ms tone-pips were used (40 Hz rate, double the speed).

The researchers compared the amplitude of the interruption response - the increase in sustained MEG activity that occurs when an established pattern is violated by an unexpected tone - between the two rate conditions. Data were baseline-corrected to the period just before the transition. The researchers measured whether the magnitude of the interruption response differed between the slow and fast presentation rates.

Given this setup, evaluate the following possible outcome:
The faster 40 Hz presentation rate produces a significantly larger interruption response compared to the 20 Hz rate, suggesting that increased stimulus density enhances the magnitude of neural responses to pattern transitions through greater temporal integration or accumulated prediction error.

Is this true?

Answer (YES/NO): YES